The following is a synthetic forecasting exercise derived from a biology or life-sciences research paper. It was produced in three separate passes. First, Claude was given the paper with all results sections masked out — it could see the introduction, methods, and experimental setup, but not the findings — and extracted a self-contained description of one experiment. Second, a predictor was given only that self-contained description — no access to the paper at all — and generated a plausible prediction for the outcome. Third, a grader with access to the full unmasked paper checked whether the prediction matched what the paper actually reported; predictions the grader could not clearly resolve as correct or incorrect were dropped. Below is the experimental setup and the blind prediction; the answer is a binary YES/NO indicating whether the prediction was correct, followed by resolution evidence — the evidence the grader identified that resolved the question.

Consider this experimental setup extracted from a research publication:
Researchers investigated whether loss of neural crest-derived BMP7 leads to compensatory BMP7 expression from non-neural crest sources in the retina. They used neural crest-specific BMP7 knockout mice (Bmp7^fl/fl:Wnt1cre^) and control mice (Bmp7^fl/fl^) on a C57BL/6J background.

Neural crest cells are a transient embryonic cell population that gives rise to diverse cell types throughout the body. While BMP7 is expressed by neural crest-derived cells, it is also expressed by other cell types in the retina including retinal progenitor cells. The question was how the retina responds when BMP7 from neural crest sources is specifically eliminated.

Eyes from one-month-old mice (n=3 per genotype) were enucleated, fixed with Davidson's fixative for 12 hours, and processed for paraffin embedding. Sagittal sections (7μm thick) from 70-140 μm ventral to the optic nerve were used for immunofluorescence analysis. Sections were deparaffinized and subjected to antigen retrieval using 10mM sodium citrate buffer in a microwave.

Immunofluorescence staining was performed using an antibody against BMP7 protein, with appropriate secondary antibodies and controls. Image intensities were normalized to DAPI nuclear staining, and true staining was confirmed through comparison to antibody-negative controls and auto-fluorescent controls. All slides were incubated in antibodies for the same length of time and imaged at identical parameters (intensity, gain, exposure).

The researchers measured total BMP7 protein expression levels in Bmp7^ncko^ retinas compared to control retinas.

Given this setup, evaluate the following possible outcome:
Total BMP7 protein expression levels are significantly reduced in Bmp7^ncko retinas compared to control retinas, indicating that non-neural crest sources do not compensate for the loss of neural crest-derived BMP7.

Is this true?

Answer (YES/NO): NO